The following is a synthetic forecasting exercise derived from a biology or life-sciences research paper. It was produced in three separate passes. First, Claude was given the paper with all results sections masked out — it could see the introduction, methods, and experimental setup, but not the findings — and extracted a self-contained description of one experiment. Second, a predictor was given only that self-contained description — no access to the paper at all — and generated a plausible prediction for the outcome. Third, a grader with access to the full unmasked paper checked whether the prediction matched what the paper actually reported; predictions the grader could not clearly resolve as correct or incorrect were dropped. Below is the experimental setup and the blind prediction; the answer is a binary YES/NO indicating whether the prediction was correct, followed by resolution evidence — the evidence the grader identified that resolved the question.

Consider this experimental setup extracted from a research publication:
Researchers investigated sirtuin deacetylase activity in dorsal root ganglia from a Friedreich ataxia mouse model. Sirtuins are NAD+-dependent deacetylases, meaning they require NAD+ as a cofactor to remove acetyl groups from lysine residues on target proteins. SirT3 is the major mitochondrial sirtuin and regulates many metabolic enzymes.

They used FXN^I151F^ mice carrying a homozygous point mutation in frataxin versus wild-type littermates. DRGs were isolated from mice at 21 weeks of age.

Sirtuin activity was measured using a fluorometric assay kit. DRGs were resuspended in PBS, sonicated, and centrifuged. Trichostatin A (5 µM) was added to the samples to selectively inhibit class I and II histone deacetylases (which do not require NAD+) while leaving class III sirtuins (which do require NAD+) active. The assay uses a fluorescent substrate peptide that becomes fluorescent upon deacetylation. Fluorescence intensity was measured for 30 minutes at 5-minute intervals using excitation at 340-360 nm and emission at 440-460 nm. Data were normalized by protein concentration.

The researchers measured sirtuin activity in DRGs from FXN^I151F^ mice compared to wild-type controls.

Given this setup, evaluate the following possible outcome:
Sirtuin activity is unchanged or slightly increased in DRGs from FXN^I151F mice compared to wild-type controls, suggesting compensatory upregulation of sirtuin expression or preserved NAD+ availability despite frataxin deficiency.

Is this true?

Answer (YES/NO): NO